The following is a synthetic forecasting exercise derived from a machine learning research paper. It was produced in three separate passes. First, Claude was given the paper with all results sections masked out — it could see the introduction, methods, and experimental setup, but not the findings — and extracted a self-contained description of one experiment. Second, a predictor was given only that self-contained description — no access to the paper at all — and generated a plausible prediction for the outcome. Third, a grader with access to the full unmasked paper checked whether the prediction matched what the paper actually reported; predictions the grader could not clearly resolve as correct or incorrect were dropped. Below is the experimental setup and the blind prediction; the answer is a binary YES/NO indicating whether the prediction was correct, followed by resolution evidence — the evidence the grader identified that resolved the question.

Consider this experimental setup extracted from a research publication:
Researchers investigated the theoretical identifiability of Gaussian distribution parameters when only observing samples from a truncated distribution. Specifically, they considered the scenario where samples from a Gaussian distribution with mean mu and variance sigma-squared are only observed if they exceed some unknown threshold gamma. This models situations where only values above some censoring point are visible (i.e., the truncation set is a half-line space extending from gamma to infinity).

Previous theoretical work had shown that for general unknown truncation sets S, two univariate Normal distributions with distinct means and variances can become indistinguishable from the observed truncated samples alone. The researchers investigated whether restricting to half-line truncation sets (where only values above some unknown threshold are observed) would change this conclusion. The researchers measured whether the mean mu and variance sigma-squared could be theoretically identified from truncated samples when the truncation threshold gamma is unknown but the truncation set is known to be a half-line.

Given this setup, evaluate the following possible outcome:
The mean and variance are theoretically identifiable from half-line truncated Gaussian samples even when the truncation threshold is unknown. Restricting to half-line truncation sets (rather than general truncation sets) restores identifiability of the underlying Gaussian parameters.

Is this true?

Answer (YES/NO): YES